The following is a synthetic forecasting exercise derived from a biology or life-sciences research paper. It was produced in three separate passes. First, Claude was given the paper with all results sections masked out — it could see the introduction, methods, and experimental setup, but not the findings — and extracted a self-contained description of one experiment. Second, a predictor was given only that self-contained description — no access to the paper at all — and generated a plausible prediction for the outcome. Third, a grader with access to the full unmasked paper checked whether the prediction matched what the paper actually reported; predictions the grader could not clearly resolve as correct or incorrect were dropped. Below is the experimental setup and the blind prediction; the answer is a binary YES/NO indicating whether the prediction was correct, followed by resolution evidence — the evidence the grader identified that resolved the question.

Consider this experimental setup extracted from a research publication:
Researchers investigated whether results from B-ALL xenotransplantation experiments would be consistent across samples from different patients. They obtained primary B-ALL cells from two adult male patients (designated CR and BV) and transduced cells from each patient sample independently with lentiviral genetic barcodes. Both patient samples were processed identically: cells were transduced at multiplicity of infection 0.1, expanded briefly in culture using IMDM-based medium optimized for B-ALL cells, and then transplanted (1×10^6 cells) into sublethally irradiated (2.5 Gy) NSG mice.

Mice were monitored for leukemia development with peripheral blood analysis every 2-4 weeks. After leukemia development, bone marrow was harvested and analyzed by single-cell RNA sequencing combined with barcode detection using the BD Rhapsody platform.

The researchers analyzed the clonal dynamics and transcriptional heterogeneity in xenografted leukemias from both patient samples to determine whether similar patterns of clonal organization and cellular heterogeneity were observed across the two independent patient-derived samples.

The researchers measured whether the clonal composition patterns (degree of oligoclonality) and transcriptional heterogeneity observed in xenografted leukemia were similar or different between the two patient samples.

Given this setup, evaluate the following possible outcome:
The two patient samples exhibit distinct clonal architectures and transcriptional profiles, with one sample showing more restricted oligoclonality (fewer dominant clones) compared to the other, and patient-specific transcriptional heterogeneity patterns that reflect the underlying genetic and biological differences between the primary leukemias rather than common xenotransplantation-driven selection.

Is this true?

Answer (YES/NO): NO